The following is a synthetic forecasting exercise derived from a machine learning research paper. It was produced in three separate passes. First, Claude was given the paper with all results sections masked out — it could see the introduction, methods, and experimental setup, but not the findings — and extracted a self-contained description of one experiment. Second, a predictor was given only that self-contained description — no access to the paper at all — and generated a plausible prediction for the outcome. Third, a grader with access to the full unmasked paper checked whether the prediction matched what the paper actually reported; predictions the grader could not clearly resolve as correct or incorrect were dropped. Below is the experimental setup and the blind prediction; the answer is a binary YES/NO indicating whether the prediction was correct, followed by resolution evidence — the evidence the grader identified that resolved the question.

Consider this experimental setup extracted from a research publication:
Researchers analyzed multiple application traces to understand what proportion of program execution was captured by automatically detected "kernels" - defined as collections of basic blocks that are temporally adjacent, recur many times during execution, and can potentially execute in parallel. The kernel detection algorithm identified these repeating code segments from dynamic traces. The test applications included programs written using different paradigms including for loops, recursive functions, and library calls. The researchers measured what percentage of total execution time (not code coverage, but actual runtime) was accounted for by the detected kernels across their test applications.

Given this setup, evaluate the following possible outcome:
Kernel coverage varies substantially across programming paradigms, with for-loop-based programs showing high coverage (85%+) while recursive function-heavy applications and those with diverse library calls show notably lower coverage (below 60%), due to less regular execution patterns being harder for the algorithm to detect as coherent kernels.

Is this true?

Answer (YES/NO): NO